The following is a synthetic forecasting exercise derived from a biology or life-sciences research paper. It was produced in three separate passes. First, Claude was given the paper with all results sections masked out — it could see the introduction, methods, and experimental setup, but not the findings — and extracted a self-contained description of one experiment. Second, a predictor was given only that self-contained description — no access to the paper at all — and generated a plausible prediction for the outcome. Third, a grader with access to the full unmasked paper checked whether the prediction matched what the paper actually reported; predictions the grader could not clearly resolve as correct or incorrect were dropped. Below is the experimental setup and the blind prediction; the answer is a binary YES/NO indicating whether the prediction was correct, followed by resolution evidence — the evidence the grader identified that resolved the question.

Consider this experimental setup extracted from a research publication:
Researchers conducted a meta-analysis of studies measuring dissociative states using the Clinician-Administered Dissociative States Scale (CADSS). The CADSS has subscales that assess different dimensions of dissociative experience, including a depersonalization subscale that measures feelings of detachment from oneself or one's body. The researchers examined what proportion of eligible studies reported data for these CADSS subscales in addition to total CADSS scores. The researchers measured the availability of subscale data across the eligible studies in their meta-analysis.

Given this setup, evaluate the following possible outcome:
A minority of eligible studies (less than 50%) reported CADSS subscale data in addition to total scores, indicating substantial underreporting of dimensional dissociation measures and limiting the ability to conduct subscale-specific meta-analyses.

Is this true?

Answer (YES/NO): YES